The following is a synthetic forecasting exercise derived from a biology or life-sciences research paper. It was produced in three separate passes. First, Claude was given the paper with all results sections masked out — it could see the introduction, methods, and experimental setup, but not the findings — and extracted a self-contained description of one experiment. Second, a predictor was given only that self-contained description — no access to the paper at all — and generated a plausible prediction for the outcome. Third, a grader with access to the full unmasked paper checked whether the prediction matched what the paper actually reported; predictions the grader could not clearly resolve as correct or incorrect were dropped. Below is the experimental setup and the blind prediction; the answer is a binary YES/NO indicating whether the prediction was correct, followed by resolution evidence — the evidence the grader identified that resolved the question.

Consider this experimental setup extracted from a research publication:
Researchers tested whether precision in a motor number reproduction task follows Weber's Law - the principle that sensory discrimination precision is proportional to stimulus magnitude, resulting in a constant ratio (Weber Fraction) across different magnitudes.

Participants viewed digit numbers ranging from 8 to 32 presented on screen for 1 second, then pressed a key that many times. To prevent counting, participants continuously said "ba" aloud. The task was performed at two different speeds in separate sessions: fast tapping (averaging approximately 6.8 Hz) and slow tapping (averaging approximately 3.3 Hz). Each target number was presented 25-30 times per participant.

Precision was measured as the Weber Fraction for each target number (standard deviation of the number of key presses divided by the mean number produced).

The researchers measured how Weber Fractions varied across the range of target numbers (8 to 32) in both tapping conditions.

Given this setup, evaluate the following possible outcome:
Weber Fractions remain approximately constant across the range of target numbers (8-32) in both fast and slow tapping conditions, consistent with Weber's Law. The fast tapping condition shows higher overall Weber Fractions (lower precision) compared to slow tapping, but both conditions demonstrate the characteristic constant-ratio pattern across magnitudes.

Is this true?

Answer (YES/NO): NO